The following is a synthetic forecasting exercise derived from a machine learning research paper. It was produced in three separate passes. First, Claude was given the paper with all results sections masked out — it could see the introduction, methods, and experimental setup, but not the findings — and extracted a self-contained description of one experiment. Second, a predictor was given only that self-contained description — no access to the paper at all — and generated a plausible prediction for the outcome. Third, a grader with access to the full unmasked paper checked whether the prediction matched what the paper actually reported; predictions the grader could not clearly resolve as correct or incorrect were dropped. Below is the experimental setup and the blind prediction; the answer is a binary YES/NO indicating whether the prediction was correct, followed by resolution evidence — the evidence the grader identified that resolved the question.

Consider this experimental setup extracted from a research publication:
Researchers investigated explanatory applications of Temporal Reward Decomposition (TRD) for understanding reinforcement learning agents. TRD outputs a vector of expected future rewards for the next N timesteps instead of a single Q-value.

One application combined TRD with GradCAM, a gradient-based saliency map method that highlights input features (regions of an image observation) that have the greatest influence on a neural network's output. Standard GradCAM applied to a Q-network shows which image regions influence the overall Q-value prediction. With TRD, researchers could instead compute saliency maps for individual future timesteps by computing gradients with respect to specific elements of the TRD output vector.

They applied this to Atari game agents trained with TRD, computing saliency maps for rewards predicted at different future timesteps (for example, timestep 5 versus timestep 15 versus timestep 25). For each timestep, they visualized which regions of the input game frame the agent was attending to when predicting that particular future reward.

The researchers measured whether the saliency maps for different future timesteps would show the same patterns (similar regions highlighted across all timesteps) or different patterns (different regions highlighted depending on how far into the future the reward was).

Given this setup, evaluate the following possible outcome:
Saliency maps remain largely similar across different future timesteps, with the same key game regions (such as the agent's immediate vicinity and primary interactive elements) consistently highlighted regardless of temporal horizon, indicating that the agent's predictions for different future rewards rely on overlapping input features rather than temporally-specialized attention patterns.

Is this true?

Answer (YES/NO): NO